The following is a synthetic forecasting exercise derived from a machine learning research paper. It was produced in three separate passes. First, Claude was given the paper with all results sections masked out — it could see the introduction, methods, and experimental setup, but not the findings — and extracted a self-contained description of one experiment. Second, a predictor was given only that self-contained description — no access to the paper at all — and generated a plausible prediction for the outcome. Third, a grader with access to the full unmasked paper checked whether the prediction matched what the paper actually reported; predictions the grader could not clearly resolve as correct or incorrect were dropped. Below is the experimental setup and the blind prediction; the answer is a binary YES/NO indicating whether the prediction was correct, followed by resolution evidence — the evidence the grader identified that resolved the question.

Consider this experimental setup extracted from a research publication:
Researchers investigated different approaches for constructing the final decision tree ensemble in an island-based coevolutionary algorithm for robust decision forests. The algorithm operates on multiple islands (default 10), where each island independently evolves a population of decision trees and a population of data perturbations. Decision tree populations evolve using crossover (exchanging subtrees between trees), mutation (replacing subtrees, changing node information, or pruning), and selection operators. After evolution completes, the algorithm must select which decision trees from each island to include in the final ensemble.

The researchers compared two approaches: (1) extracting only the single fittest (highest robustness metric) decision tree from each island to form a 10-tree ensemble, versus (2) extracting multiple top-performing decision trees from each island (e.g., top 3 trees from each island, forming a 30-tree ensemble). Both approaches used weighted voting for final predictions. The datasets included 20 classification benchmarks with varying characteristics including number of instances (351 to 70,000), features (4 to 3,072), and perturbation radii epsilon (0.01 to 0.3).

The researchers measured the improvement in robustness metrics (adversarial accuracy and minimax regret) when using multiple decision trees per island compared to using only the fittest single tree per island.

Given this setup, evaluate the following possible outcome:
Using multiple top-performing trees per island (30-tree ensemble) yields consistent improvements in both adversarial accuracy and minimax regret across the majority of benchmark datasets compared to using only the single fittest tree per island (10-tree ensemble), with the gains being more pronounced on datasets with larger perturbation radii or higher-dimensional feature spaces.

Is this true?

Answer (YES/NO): NO